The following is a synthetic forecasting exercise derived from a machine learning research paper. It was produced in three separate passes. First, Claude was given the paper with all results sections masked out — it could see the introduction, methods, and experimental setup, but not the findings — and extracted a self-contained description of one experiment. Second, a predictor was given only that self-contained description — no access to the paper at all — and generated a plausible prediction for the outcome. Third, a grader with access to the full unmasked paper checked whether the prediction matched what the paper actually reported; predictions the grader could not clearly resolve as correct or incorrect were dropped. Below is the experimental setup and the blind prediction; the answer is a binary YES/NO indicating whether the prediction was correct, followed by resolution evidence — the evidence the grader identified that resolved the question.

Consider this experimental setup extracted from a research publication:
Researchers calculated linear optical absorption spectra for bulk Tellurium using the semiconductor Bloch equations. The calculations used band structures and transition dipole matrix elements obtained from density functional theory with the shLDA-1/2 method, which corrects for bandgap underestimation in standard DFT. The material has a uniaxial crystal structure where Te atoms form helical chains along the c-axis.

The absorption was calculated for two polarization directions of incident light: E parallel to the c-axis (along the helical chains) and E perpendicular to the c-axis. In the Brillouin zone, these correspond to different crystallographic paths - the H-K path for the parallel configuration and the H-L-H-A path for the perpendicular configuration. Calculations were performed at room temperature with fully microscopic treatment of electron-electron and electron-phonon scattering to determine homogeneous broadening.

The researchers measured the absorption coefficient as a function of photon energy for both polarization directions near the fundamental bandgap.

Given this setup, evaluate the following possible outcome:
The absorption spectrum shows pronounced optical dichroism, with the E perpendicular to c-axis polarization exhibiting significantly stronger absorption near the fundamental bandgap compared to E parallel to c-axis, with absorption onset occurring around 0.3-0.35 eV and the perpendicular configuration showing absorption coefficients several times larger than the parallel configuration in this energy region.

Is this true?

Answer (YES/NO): YES